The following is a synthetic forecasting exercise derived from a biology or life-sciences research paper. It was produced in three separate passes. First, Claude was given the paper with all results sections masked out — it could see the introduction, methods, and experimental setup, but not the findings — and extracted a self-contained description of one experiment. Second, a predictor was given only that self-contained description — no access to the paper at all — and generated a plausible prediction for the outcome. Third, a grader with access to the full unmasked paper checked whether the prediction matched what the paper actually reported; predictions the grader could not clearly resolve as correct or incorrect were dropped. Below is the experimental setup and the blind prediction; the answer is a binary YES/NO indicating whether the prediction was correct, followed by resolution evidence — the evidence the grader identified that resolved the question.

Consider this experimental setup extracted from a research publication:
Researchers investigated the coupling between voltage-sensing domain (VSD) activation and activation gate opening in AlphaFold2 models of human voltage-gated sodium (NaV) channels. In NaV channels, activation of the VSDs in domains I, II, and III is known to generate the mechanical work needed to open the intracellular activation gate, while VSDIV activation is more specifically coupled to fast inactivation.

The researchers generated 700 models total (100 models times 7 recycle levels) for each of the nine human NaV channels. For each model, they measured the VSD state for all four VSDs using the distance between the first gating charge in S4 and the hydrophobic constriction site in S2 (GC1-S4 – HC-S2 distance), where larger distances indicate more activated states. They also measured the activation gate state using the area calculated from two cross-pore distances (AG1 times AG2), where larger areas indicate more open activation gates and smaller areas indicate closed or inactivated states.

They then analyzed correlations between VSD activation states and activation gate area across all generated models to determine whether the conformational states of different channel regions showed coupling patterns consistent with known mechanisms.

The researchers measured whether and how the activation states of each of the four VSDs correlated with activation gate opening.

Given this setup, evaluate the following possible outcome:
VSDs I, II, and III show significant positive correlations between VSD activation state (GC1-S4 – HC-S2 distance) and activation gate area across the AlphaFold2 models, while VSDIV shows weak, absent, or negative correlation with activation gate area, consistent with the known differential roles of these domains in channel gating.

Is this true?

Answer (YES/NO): NO